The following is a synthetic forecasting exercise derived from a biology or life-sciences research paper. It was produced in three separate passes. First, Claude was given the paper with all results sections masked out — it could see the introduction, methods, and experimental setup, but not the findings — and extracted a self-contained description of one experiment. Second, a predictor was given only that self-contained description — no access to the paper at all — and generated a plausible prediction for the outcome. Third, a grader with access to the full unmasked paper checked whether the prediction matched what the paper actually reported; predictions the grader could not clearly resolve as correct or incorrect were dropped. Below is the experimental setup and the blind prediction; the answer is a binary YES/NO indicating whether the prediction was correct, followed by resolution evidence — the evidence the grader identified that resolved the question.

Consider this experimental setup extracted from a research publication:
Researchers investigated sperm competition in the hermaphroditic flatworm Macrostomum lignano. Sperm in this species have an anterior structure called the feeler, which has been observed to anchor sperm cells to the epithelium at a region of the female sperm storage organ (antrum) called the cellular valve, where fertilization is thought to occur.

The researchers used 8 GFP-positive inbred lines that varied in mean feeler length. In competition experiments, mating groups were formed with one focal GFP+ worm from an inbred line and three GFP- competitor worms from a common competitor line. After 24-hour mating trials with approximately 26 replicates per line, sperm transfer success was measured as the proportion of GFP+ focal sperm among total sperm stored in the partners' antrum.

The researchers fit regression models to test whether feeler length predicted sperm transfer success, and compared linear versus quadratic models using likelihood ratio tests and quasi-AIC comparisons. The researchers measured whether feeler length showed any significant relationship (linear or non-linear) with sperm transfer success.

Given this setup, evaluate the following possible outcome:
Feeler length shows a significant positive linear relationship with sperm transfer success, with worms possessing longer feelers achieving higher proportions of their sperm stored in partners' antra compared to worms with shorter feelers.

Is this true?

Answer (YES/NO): NO